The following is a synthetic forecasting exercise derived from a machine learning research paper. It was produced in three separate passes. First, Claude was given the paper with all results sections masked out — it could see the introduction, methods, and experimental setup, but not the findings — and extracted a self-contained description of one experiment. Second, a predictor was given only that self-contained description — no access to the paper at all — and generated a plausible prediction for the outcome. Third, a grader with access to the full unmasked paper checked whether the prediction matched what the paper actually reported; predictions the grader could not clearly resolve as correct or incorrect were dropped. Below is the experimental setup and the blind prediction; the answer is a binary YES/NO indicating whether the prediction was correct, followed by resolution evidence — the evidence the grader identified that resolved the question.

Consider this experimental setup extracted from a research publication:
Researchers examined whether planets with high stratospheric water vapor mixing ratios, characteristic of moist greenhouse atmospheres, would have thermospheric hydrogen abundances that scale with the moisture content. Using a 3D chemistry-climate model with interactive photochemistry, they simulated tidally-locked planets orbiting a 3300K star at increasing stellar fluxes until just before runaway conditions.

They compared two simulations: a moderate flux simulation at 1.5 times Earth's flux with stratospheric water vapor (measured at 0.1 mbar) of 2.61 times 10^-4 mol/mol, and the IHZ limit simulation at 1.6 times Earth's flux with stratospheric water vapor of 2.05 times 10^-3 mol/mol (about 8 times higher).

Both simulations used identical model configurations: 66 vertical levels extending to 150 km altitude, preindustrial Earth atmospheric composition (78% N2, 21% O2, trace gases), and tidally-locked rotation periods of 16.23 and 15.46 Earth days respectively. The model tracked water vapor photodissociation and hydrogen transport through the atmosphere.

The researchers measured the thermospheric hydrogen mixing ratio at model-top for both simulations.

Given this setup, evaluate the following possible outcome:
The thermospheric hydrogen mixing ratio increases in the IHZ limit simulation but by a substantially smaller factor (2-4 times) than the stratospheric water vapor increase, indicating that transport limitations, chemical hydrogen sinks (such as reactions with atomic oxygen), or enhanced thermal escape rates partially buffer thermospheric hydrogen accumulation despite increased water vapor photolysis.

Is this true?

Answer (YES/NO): NO